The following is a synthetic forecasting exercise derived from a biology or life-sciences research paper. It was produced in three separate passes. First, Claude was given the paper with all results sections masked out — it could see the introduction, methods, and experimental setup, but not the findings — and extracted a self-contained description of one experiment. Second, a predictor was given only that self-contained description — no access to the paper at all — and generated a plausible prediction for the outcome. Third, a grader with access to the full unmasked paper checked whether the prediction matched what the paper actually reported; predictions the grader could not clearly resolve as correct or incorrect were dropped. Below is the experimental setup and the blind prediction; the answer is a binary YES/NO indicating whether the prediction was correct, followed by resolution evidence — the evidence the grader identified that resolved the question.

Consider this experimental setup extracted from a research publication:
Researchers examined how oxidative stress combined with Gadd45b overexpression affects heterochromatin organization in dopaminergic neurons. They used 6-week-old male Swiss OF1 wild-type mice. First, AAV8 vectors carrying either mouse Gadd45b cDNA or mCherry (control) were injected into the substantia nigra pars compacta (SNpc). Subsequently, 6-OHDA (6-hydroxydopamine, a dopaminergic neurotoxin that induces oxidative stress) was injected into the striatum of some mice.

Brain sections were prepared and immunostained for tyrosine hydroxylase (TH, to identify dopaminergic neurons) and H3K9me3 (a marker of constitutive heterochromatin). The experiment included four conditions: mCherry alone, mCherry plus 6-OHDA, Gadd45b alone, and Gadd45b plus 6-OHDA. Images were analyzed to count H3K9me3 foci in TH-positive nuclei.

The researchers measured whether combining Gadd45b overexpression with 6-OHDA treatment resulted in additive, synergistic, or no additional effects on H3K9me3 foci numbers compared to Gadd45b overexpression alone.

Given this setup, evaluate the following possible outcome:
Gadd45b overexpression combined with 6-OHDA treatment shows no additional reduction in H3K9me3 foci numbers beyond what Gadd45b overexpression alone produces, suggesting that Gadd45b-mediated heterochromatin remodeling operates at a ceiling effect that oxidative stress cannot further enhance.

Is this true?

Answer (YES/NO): NO